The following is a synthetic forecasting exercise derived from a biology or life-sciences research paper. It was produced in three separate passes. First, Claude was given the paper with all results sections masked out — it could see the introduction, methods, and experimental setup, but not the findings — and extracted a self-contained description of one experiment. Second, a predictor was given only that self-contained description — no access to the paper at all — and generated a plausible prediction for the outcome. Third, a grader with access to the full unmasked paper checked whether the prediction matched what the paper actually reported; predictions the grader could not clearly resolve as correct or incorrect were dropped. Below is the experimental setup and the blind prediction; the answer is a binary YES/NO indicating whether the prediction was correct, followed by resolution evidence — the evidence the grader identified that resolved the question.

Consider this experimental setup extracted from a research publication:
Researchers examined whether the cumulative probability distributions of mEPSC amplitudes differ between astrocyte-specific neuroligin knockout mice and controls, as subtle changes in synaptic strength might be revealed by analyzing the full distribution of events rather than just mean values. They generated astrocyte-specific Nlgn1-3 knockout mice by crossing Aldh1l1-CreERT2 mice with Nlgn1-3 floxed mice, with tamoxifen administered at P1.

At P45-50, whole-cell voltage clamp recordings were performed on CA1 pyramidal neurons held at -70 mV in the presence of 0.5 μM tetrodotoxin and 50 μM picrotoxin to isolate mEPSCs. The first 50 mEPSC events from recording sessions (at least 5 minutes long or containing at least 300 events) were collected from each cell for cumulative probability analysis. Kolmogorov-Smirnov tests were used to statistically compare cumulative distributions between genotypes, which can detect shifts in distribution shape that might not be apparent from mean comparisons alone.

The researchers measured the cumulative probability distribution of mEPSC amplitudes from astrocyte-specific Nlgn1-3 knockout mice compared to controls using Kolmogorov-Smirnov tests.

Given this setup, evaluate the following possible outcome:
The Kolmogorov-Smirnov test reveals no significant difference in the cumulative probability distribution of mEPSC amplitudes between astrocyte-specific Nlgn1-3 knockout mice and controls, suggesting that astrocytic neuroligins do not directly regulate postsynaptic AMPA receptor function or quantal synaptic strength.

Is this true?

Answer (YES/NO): YES